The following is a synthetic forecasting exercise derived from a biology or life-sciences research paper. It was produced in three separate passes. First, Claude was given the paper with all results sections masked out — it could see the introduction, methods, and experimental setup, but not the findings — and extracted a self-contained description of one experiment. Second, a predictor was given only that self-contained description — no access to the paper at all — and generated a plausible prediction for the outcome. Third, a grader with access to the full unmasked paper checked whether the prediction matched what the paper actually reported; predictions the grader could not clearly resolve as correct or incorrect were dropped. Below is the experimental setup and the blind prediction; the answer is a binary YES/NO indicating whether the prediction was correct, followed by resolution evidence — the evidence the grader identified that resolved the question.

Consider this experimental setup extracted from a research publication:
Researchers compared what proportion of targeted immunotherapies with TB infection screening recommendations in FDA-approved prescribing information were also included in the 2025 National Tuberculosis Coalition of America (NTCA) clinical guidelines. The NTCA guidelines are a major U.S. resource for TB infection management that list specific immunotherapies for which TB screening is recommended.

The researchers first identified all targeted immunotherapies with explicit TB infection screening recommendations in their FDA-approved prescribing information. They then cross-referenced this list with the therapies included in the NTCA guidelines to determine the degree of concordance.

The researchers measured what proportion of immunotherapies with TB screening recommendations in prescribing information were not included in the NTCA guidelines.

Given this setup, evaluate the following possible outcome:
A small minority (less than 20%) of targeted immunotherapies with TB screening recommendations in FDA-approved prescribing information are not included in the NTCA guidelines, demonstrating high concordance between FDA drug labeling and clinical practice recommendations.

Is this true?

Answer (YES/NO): NO